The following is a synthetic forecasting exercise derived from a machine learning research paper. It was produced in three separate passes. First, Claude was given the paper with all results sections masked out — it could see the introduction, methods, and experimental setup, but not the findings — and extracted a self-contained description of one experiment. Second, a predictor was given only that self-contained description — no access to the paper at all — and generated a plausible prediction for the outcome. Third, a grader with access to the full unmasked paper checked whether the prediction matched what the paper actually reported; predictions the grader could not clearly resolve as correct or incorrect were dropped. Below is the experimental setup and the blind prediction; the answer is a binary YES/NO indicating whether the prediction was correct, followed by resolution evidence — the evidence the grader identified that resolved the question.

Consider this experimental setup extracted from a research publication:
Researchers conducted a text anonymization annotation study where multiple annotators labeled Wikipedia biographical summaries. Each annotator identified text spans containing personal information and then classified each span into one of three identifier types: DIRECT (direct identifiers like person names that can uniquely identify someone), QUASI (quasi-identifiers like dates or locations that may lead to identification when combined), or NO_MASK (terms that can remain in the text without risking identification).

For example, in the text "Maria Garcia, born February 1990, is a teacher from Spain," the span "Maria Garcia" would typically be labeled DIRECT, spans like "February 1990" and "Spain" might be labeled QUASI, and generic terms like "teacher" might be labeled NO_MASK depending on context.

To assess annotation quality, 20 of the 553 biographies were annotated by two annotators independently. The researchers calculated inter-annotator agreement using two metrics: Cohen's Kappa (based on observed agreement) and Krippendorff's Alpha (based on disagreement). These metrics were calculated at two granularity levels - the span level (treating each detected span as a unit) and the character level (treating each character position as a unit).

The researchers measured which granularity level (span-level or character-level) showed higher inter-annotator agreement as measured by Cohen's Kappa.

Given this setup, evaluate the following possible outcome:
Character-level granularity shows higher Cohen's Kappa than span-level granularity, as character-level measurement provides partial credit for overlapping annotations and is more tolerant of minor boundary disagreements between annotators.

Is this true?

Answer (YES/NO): YES